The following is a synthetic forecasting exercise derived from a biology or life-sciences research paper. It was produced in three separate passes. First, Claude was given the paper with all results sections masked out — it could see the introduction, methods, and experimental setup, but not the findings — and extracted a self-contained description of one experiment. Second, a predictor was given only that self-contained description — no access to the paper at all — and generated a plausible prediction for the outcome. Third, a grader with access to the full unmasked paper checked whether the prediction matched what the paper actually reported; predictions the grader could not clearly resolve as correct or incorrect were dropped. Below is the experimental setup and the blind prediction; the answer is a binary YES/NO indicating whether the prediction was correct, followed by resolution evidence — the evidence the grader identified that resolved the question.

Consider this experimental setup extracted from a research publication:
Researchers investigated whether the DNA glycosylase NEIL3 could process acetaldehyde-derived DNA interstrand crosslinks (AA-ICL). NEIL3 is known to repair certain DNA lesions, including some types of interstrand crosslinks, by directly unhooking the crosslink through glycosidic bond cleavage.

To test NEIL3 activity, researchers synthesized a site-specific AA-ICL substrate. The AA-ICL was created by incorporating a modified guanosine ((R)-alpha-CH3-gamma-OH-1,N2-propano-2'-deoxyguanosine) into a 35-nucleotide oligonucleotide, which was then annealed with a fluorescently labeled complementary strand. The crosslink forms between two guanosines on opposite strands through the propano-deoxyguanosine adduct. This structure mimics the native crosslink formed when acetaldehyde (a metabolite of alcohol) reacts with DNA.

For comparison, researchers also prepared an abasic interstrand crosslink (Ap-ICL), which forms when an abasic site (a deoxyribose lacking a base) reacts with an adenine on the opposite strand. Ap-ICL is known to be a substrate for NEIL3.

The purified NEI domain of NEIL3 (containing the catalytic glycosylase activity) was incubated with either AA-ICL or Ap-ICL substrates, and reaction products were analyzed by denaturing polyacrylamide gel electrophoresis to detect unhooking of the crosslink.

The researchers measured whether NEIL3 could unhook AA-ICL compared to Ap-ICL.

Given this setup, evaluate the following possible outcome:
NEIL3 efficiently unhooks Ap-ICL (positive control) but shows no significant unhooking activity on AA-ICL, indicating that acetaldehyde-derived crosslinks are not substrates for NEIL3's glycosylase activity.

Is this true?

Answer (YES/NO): YES